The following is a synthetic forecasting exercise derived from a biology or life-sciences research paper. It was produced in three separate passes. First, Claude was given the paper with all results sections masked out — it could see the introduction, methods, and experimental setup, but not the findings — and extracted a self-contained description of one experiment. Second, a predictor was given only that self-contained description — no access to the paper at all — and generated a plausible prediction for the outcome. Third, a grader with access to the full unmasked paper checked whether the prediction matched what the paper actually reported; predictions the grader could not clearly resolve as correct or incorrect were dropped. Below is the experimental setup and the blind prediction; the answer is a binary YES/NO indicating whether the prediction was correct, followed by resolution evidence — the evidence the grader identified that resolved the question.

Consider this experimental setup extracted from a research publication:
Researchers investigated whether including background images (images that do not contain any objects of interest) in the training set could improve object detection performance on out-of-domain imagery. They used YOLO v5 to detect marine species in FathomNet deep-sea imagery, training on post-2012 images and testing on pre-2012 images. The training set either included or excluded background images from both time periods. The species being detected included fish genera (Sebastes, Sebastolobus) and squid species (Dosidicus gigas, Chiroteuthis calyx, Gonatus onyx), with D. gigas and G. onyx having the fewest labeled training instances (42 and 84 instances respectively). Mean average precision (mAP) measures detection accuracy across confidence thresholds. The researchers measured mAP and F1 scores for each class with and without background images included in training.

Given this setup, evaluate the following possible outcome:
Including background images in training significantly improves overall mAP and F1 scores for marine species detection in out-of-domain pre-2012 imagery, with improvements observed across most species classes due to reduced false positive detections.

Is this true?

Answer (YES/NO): YES